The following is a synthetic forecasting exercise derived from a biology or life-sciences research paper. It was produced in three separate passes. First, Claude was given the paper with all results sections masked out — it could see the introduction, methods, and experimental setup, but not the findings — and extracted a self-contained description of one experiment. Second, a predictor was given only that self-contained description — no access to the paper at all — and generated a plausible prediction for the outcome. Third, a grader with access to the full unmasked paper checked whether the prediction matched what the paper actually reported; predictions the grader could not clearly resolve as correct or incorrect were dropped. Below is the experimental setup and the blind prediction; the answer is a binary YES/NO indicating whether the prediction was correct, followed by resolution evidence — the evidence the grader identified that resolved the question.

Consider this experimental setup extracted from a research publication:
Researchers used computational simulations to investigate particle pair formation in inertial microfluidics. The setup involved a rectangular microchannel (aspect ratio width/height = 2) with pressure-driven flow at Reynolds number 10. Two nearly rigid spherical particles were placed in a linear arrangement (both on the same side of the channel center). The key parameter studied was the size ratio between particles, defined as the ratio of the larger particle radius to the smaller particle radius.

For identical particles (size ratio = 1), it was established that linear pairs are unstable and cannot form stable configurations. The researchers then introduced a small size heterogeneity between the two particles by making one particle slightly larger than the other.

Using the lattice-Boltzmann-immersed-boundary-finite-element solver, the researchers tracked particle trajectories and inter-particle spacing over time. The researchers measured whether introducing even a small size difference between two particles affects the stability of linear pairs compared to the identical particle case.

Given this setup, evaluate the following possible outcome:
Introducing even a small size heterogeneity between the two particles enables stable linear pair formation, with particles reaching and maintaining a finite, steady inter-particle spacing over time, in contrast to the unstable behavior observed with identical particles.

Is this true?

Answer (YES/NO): YES